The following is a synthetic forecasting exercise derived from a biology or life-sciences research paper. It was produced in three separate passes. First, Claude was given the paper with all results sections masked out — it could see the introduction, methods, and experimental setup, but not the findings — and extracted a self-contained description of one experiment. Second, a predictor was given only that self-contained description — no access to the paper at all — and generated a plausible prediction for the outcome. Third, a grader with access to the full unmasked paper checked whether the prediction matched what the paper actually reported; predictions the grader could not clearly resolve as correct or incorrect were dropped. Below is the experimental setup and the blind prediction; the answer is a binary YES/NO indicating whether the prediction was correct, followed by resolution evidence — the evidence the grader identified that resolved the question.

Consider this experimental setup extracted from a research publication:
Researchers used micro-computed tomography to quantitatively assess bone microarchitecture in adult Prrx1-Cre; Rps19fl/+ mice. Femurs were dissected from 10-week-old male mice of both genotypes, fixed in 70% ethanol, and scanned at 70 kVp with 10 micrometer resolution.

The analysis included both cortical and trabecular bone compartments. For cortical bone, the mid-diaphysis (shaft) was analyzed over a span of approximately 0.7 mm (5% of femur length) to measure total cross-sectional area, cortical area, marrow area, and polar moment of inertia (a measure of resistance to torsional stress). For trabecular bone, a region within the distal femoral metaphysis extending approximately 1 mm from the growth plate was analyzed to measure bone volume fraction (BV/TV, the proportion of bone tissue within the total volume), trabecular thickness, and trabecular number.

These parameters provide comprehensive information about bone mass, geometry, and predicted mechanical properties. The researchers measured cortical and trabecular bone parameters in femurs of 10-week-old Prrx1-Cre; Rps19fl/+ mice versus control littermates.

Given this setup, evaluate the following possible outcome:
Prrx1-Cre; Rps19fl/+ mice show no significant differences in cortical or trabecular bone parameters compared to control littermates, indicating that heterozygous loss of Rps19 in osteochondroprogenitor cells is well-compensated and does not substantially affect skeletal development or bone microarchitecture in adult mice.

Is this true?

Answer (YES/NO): NO